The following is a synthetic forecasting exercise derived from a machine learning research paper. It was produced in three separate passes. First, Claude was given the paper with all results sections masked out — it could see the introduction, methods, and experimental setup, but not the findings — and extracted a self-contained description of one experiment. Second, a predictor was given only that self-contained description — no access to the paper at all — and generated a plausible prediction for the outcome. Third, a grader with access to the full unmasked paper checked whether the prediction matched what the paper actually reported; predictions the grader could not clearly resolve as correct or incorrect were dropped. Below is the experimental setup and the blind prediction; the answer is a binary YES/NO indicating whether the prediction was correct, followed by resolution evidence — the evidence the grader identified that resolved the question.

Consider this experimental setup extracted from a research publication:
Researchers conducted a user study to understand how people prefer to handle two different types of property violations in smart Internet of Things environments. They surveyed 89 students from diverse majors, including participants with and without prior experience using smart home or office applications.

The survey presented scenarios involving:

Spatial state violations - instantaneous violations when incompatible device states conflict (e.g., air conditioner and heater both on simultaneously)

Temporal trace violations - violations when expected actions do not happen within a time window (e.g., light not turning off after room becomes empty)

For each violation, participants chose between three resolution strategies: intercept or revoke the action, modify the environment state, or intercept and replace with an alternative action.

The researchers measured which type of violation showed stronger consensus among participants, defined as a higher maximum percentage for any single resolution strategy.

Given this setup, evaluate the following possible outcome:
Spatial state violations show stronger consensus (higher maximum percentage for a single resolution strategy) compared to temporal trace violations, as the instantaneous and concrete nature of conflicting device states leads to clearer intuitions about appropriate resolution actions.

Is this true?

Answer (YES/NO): NO